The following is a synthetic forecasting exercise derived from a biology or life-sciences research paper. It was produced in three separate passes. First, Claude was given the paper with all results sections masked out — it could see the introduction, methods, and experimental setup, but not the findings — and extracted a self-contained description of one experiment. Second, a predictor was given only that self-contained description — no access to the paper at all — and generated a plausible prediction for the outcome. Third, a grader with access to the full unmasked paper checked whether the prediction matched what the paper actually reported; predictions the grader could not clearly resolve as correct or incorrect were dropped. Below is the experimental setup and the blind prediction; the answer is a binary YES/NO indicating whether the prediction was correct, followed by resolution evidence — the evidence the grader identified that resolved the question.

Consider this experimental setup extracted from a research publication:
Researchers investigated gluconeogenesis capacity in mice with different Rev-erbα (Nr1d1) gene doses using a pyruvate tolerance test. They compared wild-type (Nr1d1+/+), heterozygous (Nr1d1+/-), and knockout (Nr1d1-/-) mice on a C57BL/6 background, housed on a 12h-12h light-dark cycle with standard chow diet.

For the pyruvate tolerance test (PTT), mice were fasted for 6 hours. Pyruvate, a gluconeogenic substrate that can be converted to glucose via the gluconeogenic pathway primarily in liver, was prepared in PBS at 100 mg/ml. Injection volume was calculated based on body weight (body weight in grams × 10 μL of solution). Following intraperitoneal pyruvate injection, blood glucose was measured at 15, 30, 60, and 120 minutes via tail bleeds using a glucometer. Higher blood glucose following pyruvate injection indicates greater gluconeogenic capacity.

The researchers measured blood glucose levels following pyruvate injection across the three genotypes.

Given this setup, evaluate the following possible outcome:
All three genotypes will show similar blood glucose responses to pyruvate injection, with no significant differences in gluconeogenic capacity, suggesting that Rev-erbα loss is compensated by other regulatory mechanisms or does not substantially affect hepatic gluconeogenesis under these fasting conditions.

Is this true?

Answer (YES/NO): NO